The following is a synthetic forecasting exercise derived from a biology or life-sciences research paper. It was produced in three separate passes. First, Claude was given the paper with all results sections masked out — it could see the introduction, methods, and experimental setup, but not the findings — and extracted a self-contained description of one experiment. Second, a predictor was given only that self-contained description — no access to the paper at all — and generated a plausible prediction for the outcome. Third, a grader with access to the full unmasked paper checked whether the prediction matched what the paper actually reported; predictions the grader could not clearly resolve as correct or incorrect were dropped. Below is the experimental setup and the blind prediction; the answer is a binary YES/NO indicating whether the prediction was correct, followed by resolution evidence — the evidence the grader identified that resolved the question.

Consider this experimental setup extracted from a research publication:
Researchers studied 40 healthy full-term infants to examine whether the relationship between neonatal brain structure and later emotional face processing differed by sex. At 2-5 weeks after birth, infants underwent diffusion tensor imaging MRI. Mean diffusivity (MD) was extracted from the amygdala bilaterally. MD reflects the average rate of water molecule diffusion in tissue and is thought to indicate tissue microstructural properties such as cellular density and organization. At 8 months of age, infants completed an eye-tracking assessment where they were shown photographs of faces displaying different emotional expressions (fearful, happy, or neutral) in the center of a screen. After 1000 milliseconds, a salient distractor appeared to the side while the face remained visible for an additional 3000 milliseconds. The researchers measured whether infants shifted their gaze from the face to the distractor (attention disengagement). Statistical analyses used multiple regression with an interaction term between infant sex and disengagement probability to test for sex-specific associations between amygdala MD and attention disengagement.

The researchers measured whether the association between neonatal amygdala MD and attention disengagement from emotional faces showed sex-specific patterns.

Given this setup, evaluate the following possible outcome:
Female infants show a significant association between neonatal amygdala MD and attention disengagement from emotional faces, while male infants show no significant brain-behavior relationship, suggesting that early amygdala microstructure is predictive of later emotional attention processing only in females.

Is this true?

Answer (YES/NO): NO